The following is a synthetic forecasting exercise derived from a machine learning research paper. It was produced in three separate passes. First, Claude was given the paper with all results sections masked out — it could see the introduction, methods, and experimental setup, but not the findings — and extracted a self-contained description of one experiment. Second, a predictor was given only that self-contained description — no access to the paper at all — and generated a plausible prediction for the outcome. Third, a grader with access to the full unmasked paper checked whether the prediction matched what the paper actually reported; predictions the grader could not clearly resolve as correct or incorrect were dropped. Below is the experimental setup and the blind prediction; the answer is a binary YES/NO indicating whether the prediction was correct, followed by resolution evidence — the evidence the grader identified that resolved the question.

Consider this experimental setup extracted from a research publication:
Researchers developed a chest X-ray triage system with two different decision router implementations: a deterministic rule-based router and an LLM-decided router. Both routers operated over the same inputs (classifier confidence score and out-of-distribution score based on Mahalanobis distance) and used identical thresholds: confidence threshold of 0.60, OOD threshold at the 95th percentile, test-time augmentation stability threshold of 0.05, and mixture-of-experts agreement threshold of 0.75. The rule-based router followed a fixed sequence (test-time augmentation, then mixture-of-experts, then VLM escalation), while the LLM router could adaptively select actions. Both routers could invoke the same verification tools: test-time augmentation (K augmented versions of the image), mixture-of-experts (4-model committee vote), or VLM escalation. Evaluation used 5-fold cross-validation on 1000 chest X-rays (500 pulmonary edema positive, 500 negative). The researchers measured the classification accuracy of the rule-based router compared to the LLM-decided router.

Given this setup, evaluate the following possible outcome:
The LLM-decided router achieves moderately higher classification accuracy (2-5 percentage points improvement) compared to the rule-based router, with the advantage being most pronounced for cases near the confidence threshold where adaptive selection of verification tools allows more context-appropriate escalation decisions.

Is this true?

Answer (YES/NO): NO